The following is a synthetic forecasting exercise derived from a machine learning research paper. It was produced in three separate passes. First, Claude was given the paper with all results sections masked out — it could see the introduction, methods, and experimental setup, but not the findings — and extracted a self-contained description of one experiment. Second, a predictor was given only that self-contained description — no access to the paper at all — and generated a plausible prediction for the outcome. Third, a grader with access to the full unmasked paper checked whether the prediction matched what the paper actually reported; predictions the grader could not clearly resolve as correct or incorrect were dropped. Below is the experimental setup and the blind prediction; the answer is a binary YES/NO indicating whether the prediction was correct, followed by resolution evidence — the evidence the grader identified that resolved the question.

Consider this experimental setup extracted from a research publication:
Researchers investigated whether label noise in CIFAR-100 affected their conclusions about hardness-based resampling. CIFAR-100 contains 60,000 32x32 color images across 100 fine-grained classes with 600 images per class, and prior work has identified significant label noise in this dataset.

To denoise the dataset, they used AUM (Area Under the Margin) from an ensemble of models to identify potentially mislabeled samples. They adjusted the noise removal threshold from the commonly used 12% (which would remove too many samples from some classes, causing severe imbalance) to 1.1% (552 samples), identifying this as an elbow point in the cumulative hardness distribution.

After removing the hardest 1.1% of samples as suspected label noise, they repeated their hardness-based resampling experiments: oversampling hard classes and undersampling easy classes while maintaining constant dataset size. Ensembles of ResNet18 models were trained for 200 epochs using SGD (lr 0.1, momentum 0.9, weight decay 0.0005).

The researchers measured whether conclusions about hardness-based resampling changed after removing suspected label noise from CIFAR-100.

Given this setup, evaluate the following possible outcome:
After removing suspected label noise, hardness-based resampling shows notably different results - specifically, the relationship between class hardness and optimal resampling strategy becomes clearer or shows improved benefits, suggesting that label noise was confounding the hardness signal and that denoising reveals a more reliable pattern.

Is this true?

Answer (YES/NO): NO